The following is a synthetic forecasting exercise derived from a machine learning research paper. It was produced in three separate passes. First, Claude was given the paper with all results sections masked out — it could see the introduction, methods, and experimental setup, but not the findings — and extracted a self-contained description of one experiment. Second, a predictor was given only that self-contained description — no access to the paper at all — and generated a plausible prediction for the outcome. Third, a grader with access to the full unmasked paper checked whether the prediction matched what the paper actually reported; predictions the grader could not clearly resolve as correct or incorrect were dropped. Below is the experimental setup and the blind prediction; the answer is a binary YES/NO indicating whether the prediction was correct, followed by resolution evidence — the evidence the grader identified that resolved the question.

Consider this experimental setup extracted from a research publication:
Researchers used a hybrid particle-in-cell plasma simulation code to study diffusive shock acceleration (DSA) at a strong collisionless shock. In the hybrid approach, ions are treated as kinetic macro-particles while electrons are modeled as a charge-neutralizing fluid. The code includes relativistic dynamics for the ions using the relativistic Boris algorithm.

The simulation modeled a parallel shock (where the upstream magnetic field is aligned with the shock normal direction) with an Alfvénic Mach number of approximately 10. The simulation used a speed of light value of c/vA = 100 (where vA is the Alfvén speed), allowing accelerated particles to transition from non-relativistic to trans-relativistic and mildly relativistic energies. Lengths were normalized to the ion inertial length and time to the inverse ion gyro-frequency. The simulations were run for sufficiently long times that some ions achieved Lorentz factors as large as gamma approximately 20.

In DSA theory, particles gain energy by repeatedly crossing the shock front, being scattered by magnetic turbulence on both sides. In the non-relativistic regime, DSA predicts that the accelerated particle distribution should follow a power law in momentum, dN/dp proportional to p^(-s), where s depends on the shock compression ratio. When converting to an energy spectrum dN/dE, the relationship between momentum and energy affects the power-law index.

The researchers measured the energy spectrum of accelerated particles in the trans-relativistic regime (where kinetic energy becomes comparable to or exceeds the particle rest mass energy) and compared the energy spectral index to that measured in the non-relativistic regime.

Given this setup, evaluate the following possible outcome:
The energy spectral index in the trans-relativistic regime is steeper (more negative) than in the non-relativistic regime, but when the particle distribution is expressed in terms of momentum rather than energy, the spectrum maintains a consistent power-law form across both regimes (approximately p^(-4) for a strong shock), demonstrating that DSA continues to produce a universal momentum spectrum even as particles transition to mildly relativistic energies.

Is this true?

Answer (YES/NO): YES